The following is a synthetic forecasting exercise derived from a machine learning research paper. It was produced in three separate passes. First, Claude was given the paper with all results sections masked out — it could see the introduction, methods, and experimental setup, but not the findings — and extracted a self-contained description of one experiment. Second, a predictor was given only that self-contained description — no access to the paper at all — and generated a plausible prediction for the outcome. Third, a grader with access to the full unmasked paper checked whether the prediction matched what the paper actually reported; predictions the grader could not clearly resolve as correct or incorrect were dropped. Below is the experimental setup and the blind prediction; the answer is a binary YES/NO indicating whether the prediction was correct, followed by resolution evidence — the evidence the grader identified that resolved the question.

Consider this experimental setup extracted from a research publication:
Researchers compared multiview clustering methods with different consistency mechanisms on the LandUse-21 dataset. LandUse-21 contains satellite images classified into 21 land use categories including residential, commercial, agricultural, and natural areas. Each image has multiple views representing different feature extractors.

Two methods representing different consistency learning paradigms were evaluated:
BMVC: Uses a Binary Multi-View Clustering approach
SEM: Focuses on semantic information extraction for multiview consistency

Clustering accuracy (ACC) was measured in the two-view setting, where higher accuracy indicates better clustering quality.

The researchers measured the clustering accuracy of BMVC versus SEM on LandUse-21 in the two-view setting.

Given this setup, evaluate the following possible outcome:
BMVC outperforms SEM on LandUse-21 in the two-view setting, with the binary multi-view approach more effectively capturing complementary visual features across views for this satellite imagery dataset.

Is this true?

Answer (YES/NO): NO